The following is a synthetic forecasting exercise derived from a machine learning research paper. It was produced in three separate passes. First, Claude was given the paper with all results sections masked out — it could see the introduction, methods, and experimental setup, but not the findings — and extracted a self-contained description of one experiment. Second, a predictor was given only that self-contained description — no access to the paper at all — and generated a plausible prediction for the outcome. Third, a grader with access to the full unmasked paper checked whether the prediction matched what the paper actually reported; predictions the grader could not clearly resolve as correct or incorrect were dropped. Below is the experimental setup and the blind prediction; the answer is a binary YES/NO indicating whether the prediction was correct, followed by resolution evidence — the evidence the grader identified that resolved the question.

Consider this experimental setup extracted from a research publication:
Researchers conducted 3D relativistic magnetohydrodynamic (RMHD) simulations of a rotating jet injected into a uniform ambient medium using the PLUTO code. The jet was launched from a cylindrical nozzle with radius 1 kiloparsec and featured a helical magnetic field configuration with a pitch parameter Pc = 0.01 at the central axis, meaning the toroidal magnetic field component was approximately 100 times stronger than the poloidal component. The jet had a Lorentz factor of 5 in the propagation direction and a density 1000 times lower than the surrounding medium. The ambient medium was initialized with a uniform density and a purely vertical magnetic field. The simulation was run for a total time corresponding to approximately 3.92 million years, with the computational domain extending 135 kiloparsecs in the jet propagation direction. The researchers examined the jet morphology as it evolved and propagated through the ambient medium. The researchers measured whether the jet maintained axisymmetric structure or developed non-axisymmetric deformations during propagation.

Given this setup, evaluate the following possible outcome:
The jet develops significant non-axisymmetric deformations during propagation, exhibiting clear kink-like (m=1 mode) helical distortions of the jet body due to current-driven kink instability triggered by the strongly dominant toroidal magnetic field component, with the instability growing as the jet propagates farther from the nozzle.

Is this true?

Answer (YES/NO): YES